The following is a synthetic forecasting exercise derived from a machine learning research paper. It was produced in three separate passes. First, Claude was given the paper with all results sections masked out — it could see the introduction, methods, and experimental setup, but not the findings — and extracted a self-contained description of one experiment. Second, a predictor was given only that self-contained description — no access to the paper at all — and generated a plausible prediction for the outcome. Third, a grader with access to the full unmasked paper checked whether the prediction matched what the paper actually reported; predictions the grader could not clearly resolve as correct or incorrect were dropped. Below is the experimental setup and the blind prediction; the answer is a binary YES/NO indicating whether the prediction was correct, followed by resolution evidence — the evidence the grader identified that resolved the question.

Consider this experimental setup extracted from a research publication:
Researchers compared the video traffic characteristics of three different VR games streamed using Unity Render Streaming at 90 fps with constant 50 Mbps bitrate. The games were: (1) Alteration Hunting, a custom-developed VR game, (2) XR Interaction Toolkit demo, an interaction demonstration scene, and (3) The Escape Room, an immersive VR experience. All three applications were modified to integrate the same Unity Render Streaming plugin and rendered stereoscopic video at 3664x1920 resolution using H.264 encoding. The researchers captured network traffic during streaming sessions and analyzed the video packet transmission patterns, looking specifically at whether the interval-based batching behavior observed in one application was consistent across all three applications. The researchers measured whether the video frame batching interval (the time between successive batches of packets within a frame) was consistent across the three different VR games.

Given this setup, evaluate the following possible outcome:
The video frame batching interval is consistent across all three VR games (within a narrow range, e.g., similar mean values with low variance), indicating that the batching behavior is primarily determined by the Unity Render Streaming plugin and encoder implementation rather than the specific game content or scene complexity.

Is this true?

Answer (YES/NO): YES